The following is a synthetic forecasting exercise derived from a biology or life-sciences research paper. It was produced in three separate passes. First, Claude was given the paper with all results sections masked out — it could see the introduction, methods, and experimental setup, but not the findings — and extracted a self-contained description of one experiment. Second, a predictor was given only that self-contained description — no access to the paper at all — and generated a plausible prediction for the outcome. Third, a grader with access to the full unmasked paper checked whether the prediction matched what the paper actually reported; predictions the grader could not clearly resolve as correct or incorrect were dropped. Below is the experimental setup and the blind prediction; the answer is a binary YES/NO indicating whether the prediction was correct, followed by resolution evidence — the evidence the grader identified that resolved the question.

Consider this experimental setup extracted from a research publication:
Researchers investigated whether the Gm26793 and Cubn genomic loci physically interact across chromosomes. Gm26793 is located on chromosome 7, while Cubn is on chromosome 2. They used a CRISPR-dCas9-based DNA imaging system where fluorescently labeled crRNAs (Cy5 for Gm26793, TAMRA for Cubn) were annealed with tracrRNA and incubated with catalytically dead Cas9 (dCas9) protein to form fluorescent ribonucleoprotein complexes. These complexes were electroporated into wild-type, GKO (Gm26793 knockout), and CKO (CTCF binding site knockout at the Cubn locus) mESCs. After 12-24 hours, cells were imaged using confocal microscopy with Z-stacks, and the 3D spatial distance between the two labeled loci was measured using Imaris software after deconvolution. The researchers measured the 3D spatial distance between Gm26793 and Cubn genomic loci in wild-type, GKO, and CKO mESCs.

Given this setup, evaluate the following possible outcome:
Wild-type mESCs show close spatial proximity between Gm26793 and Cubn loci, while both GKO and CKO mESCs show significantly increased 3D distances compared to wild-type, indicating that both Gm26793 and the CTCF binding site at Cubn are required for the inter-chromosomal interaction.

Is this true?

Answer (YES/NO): YES